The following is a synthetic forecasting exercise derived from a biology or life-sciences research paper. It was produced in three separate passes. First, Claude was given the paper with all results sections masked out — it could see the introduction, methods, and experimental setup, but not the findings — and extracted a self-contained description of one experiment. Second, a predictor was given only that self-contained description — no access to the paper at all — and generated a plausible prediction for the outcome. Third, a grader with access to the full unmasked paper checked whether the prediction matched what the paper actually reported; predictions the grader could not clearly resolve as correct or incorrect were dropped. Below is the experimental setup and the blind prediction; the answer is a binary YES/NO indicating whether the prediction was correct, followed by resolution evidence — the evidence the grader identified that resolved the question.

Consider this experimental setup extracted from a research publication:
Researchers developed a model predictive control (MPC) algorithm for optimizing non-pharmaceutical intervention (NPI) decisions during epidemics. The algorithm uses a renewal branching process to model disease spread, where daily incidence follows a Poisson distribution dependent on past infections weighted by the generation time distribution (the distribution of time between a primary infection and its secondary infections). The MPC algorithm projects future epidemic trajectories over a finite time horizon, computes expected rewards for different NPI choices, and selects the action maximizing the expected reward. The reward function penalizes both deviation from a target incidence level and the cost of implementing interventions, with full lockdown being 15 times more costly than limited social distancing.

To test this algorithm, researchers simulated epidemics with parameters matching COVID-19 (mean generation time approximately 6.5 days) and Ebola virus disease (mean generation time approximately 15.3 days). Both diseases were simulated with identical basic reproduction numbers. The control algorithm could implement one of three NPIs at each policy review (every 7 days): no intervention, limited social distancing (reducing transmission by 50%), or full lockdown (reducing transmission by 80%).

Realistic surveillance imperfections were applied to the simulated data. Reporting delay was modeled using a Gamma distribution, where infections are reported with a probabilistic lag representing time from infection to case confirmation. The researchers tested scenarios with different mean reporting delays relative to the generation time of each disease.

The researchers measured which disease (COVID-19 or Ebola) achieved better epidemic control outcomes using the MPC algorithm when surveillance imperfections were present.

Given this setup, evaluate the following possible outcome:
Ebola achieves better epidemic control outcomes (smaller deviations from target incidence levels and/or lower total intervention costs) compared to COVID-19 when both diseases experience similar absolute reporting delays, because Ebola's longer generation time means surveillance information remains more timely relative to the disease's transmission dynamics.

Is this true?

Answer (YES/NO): YES